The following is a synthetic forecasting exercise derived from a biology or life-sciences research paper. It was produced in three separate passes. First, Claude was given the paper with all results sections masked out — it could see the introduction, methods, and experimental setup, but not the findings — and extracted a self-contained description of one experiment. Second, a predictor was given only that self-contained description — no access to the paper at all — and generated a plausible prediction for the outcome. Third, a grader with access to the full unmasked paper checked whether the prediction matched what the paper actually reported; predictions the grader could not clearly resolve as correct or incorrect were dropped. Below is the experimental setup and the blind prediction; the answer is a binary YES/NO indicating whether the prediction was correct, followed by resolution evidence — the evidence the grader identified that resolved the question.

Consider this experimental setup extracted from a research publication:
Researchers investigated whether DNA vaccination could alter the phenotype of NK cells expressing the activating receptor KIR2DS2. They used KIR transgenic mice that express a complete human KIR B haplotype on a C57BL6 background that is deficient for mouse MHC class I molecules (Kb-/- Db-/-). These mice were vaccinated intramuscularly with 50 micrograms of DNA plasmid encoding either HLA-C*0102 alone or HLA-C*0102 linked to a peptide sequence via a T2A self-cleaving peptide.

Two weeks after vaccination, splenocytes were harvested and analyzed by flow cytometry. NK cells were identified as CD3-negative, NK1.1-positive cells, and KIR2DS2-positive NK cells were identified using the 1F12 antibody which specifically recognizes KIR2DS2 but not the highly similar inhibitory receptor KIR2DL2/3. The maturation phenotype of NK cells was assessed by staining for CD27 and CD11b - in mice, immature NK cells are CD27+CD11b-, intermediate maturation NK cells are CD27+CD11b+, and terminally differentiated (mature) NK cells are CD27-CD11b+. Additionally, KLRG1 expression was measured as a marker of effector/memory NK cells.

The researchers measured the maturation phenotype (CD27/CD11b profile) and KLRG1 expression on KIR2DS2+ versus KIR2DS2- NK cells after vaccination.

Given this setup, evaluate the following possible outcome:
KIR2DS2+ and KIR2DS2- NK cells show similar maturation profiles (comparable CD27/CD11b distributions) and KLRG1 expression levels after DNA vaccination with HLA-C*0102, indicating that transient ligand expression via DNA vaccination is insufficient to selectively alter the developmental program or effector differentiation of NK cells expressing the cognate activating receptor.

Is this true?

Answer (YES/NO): NO